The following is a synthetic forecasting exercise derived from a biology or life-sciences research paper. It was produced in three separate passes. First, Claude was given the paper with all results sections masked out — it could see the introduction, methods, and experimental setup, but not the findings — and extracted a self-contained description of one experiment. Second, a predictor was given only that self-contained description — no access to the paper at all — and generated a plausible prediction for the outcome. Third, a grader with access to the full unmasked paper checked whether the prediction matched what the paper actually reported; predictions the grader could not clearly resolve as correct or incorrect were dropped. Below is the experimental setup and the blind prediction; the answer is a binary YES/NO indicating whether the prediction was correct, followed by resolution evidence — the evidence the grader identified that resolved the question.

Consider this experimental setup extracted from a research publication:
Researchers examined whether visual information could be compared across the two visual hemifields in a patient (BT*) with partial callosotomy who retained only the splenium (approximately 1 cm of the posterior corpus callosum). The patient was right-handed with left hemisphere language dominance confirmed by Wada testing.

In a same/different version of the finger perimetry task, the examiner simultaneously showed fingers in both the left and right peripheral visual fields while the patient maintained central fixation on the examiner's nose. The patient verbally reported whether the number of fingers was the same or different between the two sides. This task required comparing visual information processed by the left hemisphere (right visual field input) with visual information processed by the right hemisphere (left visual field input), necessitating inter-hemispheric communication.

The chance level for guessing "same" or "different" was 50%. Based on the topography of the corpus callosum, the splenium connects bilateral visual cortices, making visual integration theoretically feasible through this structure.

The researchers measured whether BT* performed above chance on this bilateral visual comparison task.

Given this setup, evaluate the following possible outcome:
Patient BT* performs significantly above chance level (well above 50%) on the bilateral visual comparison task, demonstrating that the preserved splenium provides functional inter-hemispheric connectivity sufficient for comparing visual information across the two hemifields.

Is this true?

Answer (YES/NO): YES